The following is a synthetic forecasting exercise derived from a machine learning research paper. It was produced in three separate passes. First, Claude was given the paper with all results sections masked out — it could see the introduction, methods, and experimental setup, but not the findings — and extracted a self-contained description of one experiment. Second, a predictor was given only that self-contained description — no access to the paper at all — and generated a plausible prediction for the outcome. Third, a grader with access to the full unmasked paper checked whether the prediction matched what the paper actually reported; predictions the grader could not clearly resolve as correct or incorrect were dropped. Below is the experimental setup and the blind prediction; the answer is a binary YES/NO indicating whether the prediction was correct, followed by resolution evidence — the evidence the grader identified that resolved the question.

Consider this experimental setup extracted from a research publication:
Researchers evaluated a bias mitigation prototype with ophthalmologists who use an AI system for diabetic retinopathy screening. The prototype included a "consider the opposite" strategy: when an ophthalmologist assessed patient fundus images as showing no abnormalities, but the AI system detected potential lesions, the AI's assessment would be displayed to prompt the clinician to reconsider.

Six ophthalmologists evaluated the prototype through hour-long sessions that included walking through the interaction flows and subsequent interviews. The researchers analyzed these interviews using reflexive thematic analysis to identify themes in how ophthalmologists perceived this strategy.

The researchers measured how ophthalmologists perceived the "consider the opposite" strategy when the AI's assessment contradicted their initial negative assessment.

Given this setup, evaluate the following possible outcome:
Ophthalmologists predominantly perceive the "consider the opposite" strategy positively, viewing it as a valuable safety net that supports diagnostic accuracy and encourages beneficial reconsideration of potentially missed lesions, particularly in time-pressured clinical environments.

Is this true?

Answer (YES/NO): YES